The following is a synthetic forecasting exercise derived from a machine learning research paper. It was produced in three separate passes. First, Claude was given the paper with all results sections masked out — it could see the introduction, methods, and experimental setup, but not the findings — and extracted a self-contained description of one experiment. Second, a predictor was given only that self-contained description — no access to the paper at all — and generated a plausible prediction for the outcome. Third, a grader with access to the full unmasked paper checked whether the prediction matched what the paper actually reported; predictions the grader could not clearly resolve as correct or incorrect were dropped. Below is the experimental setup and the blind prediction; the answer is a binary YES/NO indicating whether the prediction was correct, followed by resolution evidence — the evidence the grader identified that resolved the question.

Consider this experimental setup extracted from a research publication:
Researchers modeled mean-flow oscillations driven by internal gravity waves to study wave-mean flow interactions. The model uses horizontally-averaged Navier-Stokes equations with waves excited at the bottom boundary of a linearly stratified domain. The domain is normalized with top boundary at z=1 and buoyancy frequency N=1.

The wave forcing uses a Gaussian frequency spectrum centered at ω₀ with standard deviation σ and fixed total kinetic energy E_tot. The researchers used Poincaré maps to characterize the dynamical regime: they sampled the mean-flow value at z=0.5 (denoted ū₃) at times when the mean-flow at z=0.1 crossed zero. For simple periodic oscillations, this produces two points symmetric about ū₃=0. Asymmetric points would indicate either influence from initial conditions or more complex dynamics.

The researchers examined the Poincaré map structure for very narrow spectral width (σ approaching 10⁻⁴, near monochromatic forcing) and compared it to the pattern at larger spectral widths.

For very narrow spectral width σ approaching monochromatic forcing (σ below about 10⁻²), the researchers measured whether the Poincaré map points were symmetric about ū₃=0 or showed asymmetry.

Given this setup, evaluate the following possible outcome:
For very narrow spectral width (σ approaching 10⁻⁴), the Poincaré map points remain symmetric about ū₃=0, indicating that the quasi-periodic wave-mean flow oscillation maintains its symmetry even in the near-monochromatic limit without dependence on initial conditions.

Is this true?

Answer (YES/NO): NO